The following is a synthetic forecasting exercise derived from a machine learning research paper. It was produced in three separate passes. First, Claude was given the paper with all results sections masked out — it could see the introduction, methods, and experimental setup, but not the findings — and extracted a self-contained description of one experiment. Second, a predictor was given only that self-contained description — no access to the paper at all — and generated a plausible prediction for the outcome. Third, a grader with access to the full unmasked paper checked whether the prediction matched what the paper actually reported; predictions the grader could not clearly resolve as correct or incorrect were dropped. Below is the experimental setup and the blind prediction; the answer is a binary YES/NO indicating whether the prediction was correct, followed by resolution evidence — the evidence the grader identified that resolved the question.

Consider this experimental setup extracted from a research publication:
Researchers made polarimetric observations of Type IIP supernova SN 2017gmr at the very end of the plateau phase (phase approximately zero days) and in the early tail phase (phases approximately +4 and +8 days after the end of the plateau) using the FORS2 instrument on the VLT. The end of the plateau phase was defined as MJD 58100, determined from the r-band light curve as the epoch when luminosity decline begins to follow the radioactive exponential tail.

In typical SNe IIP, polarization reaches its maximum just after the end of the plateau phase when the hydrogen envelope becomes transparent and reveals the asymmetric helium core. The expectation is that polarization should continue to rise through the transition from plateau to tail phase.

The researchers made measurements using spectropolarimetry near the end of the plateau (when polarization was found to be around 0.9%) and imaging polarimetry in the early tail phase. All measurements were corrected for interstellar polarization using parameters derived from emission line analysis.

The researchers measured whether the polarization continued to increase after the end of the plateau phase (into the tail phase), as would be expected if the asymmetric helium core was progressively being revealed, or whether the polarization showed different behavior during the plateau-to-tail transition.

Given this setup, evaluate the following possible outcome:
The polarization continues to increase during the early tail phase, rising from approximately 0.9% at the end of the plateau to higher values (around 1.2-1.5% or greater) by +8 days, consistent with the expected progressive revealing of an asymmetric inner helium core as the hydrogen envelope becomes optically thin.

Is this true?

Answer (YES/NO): NO